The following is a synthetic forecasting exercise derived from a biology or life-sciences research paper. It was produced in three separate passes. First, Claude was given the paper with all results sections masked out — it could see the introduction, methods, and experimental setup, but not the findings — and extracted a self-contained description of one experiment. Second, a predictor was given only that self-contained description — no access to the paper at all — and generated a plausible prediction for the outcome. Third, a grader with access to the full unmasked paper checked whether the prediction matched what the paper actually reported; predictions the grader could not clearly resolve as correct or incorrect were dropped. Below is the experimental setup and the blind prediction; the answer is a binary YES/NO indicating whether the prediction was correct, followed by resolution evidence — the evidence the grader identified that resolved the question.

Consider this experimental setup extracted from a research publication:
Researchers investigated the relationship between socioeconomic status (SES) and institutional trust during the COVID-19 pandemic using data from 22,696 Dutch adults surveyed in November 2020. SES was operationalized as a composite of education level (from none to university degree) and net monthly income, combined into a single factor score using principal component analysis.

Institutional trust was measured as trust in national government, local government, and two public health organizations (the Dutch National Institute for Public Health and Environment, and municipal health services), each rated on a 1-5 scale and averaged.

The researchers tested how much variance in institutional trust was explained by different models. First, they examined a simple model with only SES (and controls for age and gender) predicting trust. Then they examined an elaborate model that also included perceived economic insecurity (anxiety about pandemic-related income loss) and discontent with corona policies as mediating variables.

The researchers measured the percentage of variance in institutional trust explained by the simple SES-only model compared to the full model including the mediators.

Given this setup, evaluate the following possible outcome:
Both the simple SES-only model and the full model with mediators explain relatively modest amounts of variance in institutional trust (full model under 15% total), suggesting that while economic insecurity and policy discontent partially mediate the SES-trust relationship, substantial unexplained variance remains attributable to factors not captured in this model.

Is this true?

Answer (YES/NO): NO